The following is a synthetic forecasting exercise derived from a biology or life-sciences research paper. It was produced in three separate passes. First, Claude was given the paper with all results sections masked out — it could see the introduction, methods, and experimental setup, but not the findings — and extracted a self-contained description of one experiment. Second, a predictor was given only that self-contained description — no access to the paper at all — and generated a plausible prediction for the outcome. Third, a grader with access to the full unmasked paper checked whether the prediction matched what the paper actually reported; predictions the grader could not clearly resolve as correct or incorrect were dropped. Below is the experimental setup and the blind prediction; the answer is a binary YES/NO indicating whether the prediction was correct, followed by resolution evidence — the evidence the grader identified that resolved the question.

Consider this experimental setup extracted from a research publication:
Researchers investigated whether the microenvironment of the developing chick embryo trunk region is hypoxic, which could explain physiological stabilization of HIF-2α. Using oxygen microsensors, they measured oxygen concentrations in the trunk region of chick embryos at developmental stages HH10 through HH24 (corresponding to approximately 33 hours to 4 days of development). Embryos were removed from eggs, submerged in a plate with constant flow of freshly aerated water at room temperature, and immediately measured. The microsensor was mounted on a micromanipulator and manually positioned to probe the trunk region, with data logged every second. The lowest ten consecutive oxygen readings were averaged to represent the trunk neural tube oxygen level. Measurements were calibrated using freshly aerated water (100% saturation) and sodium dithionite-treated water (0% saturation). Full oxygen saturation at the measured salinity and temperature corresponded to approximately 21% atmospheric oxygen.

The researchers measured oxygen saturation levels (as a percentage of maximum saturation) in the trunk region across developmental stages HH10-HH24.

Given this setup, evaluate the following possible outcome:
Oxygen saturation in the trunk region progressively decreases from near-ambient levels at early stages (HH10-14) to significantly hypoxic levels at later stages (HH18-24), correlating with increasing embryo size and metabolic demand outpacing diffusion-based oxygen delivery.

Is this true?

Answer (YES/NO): NO